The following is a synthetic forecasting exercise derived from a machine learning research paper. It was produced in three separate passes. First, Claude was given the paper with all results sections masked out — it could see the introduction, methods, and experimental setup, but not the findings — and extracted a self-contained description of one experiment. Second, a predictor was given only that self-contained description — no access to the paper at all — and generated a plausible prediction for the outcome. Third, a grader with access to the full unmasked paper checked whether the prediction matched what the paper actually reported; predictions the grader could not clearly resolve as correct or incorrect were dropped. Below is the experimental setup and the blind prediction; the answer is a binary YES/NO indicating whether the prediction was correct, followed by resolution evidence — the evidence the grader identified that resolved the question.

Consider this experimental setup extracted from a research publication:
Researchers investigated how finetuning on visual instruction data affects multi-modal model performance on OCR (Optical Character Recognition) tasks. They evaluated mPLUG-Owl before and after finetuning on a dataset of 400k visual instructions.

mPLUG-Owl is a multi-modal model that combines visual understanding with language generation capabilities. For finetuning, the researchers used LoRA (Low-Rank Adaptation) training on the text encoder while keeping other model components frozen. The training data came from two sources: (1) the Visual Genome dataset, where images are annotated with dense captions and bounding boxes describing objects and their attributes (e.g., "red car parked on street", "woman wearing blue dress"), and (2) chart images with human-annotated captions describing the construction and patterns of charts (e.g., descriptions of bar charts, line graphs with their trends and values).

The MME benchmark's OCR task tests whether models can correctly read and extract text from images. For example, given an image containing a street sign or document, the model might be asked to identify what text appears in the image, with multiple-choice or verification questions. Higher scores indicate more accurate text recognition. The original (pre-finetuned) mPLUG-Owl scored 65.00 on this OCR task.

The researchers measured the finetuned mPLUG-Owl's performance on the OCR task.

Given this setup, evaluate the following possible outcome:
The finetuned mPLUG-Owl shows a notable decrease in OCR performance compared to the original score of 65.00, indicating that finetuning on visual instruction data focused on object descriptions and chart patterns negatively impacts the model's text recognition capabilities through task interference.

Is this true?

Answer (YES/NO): NO